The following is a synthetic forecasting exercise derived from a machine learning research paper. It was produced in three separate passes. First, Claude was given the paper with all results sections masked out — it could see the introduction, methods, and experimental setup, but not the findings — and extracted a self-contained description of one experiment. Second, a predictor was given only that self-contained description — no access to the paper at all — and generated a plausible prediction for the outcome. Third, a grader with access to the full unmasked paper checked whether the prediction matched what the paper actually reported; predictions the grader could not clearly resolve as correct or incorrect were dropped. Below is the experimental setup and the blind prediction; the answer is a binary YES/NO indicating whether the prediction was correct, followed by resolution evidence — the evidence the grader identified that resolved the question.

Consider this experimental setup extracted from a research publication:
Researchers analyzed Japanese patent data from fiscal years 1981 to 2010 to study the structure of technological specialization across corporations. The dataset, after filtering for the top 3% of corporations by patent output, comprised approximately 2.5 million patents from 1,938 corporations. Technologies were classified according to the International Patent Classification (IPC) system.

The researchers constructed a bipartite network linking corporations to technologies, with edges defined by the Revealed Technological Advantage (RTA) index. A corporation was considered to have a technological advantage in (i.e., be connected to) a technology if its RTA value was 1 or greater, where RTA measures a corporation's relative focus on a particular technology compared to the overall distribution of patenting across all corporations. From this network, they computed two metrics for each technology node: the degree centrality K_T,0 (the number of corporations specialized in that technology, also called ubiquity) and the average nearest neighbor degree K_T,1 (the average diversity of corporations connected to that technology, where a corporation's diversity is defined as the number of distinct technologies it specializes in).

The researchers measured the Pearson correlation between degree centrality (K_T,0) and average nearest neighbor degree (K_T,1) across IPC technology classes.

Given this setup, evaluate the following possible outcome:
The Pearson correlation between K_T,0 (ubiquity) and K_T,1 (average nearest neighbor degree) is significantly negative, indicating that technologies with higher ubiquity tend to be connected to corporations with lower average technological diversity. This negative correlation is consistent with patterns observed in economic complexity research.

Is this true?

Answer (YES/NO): NO